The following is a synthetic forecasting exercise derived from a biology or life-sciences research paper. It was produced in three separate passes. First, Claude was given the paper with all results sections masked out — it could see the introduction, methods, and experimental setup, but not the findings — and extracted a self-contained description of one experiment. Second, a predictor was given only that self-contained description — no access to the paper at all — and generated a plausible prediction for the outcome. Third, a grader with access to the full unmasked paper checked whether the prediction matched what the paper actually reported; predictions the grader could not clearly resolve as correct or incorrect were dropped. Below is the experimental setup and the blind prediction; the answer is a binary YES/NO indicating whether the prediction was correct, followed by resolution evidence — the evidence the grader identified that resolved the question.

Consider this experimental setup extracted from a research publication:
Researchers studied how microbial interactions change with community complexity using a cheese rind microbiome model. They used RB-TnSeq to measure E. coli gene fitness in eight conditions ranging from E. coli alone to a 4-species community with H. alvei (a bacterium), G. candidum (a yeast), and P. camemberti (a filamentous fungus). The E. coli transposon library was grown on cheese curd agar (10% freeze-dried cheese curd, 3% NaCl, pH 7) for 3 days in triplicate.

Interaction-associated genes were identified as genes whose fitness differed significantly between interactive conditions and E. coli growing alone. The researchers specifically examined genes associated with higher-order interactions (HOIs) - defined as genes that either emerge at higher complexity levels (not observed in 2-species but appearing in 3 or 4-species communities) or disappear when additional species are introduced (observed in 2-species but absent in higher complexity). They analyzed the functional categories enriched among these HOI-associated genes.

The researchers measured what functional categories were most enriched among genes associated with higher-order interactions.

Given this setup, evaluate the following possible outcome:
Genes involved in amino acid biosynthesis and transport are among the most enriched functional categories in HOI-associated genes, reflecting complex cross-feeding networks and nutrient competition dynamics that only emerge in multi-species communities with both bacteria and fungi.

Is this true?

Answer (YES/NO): NO